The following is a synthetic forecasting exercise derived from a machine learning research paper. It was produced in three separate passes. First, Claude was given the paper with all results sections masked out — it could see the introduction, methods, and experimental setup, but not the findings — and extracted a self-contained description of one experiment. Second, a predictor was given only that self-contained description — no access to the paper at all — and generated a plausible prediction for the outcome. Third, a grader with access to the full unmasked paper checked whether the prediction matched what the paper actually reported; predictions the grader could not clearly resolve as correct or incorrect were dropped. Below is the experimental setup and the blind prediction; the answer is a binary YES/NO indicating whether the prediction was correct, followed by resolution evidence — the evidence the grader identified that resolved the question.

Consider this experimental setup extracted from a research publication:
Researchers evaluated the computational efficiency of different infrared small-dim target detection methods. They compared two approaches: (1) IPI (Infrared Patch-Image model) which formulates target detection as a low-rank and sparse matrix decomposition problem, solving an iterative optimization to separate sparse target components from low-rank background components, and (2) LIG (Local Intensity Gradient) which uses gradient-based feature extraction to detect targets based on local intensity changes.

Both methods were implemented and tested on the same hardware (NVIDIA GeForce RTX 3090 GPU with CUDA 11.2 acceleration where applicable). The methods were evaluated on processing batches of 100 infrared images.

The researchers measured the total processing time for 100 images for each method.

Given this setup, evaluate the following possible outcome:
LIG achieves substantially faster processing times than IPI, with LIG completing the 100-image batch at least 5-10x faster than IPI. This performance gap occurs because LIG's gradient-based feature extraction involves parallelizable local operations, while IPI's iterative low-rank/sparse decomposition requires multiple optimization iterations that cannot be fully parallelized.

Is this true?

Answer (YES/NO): YES